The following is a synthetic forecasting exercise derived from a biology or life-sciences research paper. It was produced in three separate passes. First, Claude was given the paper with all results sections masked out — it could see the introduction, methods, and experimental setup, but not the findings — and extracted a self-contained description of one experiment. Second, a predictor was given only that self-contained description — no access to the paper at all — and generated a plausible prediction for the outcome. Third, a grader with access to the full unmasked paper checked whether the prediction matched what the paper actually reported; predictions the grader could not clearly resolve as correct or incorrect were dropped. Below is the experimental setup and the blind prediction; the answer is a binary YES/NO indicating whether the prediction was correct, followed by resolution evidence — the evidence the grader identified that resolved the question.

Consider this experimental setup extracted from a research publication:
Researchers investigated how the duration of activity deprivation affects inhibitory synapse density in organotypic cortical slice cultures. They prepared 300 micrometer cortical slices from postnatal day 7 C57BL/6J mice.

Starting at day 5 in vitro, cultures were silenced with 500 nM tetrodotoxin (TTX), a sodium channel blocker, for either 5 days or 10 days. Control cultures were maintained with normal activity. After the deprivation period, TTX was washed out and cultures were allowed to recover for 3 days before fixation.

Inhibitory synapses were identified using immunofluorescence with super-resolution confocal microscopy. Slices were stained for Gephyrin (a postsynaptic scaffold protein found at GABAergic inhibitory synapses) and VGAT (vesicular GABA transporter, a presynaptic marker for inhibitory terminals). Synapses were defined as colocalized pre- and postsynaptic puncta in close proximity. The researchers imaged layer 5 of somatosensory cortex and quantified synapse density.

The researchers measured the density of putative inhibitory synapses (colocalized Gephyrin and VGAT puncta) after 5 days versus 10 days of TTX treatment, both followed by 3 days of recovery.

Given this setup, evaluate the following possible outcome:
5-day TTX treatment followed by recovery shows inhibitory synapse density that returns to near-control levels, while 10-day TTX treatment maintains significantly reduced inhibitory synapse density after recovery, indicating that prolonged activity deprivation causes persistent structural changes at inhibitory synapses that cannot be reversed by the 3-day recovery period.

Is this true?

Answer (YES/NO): NO